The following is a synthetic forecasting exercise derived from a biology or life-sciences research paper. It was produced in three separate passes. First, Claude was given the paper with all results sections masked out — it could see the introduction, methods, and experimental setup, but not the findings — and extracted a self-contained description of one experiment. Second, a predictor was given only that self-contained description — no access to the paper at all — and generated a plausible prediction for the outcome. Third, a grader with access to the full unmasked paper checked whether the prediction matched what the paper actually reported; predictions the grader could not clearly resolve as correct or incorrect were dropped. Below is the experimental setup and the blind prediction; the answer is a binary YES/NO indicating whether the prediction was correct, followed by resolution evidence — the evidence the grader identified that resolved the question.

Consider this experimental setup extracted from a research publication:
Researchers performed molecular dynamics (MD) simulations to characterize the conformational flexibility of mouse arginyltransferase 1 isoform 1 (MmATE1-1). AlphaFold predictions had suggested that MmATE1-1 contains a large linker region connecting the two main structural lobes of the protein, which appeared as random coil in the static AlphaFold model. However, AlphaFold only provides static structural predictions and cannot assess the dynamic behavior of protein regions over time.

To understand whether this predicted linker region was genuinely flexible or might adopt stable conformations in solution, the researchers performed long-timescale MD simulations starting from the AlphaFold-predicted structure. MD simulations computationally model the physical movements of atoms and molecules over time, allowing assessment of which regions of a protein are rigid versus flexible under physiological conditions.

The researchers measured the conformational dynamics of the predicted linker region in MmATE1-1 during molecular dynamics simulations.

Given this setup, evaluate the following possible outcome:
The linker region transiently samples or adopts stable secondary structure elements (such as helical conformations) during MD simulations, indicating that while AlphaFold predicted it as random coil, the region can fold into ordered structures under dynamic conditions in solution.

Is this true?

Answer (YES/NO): NO